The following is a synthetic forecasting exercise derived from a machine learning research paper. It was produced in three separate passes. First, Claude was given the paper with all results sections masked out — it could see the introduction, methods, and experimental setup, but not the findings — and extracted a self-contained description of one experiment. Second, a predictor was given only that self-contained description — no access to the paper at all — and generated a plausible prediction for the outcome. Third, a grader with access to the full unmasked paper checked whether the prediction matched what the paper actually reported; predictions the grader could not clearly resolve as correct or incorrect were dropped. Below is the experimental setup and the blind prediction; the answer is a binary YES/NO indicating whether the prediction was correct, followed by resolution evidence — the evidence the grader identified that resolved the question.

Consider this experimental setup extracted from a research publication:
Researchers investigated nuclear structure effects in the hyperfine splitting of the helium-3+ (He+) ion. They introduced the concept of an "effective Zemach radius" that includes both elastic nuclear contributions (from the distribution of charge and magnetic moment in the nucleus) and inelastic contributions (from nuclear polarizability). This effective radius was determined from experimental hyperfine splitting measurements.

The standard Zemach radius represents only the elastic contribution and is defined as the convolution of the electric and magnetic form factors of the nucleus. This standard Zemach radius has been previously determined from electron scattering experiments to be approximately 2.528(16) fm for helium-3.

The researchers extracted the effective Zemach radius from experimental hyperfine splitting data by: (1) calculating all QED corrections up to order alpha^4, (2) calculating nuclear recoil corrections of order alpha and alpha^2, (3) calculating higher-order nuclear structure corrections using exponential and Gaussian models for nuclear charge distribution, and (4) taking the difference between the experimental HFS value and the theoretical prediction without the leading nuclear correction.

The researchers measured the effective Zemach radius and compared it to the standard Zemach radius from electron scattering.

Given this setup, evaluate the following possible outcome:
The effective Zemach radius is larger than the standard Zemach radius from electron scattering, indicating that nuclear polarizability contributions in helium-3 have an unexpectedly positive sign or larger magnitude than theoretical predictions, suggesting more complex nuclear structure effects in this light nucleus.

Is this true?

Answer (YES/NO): NO